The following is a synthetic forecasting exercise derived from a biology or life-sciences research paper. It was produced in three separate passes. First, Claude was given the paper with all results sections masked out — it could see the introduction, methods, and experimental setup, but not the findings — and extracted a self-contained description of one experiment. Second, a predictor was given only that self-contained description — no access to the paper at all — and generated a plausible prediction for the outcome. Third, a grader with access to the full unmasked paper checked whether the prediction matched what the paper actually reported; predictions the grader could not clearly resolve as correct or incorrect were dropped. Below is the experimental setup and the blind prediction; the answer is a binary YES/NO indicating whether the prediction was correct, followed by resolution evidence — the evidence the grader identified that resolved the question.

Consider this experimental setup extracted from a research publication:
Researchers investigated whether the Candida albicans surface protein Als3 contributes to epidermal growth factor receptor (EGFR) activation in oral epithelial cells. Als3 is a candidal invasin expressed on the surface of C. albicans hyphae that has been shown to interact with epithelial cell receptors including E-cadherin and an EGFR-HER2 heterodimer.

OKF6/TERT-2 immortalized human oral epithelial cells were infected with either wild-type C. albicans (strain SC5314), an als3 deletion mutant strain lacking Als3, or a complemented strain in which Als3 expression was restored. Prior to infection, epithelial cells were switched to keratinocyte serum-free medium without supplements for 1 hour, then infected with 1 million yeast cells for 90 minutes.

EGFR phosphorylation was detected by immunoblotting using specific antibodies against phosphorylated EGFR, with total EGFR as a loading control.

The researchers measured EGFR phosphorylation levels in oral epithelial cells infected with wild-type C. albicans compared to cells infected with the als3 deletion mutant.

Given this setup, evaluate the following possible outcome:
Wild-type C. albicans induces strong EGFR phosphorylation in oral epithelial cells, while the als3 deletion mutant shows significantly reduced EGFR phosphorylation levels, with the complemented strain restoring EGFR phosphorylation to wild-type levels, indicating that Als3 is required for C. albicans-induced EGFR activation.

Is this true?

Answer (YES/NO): YES